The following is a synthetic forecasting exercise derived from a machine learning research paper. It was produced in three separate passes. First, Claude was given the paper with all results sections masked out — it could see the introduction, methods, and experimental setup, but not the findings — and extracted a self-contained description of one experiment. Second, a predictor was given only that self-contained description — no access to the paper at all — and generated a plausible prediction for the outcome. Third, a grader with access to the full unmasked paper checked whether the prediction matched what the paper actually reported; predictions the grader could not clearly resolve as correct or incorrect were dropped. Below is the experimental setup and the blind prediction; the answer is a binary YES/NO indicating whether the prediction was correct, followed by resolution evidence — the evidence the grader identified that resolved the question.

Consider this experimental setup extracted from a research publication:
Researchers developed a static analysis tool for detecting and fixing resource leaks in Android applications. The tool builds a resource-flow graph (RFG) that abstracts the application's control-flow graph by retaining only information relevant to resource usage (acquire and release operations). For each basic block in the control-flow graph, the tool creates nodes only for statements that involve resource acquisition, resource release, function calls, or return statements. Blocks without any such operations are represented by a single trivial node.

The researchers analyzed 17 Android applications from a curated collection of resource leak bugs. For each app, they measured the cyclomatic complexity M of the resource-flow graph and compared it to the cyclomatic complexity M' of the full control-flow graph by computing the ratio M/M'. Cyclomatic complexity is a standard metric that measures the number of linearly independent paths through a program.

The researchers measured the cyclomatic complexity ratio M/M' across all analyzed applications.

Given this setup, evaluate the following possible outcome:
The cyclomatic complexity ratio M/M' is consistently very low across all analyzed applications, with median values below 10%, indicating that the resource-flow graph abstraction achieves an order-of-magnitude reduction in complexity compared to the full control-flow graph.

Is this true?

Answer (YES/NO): NO